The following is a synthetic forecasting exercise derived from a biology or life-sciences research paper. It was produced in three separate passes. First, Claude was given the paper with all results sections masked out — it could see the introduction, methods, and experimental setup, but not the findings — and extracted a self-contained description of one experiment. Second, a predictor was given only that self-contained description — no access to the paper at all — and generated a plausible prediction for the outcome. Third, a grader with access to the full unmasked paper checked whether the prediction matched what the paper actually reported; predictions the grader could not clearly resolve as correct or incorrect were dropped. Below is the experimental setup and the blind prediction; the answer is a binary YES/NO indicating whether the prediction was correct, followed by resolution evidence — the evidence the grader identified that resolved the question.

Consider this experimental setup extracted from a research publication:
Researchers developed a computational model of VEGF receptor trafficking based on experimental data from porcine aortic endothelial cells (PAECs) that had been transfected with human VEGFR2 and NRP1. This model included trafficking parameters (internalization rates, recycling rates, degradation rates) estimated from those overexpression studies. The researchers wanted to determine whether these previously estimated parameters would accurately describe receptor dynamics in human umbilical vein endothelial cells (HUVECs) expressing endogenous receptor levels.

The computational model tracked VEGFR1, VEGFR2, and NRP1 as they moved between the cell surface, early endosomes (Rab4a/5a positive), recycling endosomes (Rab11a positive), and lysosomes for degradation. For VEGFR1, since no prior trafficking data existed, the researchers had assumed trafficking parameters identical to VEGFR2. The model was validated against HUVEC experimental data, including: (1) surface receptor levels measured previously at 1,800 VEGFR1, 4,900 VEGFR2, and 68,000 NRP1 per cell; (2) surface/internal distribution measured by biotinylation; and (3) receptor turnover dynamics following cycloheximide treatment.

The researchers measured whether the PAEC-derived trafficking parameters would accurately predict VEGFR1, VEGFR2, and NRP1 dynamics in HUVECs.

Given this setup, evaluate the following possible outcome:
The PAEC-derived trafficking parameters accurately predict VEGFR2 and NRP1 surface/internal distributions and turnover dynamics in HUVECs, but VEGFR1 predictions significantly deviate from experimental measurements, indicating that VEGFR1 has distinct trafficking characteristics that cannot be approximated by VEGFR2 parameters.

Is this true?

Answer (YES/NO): NO